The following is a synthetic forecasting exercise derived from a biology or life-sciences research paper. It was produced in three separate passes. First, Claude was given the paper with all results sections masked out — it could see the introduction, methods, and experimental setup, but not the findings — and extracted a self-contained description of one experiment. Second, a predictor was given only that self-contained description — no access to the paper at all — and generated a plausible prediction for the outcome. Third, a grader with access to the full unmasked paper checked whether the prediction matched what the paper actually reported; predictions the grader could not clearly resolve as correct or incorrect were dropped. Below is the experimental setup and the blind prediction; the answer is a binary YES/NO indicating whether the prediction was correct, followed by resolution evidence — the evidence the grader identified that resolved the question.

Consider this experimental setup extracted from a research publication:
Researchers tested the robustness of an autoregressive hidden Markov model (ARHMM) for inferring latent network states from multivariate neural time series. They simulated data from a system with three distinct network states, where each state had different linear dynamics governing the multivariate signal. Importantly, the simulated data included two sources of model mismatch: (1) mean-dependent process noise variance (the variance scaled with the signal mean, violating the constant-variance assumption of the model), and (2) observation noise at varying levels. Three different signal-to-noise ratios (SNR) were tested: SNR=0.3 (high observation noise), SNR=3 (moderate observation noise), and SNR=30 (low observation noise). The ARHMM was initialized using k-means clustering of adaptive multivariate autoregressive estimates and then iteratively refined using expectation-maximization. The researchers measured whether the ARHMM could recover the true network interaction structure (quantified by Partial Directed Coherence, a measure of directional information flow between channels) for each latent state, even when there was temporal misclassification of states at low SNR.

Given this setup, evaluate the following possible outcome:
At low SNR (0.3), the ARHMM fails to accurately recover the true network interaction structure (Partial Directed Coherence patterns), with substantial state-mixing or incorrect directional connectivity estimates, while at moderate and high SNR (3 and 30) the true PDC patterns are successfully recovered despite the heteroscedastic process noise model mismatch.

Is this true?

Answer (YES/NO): NO